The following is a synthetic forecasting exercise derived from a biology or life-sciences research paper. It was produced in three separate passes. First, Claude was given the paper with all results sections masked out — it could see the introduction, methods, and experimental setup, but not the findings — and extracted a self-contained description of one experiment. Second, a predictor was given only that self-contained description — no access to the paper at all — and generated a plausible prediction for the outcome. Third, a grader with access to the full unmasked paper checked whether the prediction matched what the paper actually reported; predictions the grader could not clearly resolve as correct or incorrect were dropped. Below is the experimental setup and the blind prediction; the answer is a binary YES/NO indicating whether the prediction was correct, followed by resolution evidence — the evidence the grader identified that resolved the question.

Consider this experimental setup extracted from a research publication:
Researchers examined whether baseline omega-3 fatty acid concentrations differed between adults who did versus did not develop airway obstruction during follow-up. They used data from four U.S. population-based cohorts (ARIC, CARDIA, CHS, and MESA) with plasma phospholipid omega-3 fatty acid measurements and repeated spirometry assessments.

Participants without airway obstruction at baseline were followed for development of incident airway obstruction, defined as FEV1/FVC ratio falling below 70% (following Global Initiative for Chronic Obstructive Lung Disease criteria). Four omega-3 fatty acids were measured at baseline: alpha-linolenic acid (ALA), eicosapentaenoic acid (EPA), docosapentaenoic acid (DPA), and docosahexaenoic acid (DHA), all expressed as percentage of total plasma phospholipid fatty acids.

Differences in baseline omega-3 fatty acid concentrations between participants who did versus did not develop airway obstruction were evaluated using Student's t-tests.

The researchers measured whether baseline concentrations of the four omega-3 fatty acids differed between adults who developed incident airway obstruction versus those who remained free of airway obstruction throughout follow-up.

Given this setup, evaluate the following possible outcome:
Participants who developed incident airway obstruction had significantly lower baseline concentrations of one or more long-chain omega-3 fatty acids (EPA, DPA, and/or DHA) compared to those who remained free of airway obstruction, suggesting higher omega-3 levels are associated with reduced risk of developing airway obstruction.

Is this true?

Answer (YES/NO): NO